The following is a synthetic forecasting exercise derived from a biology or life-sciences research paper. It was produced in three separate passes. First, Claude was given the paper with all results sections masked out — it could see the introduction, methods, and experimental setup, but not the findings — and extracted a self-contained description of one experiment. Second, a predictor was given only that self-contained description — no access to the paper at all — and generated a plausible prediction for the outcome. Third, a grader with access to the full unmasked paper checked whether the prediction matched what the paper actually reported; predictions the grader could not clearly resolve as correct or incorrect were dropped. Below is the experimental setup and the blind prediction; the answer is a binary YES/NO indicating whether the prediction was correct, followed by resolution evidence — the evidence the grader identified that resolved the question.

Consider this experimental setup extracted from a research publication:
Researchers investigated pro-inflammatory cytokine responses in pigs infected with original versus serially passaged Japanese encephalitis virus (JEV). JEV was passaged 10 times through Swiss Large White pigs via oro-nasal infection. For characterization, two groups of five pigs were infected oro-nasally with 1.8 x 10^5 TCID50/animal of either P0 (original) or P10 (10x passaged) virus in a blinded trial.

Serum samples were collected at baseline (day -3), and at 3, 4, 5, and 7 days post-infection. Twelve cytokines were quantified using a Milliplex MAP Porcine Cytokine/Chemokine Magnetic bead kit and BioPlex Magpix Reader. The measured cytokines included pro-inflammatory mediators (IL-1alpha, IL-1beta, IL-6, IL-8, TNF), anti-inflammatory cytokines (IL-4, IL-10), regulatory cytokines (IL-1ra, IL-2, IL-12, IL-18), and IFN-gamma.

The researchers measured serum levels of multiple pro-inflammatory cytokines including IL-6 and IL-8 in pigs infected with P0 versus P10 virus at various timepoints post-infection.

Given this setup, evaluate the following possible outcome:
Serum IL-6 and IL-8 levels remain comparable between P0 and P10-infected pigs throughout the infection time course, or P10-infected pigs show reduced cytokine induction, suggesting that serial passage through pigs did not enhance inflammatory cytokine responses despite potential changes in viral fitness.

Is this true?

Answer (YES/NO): YES